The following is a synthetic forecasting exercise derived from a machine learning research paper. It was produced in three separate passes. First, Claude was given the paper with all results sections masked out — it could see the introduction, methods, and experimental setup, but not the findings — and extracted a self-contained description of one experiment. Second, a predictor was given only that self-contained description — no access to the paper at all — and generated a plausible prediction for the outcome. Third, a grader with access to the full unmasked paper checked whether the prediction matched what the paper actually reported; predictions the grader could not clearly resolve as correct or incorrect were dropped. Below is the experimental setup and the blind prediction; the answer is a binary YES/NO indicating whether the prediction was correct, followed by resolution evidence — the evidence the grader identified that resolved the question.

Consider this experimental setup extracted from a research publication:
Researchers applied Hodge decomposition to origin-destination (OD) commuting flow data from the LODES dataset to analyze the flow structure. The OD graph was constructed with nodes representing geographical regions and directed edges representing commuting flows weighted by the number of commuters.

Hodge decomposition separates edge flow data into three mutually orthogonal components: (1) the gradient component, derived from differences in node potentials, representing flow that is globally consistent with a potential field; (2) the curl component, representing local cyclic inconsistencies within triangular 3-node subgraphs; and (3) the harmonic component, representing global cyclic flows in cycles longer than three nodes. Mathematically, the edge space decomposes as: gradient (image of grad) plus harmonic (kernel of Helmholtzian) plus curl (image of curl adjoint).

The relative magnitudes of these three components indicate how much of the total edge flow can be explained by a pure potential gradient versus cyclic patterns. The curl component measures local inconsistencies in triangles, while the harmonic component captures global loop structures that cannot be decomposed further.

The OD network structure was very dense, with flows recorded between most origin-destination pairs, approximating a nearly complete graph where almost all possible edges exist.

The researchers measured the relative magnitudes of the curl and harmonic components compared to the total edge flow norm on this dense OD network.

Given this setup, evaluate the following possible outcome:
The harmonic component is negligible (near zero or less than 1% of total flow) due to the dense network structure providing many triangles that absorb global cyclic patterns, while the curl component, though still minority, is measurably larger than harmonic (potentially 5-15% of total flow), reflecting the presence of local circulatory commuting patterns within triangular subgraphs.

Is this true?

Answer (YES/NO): NO